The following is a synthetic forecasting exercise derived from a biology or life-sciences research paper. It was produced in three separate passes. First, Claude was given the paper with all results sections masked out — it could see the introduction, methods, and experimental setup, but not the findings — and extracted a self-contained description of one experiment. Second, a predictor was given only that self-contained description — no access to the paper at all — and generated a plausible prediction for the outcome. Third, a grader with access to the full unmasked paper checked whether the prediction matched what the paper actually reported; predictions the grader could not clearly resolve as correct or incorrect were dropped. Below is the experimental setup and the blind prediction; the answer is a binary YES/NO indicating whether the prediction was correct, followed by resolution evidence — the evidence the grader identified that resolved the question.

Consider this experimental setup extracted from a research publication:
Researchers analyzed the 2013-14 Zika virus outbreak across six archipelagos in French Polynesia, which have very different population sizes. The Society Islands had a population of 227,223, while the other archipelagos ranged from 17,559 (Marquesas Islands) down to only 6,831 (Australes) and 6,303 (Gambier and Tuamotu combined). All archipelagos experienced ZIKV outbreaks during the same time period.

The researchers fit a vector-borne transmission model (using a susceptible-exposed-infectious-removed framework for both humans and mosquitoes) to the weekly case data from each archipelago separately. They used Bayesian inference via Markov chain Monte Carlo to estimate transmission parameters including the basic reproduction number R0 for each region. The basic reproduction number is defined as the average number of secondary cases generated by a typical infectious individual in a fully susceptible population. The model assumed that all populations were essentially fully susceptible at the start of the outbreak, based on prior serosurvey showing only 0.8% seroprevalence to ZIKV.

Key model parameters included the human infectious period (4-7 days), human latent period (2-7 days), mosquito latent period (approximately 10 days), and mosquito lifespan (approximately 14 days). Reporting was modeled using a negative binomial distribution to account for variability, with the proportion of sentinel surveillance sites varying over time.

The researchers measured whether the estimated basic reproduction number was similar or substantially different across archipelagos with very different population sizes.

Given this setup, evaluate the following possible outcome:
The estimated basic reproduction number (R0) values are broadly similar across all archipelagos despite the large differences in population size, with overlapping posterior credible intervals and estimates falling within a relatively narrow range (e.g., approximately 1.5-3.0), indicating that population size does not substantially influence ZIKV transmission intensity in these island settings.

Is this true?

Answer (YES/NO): YES